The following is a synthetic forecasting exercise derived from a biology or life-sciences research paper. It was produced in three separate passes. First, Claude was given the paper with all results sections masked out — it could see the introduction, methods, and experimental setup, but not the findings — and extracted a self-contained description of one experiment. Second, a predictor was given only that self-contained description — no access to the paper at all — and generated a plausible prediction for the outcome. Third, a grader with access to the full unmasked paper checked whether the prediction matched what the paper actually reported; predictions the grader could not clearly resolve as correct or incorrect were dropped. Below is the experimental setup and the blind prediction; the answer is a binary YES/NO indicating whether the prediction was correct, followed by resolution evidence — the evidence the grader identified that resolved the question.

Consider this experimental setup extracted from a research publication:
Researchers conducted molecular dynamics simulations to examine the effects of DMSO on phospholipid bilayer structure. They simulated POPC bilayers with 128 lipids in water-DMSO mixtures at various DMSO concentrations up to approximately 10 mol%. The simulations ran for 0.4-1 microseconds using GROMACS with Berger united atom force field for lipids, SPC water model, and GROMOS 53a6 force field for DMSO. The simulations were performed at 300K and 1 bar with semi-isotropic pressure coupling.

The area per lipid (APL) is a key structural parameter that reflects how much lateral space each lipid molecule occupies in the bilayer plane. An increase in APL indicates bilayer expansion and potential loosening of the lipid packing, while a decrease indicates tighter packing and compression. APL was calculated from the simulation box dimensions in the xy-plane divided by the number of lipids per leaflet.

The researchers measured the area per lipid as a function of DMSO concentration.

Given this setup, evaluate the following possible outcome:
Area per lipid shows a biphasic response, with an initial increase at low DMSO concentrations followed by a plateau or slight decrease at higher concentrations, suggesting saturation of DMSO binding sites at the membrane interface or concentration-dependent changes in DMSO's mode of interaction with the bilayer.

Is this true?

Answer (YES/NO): YES